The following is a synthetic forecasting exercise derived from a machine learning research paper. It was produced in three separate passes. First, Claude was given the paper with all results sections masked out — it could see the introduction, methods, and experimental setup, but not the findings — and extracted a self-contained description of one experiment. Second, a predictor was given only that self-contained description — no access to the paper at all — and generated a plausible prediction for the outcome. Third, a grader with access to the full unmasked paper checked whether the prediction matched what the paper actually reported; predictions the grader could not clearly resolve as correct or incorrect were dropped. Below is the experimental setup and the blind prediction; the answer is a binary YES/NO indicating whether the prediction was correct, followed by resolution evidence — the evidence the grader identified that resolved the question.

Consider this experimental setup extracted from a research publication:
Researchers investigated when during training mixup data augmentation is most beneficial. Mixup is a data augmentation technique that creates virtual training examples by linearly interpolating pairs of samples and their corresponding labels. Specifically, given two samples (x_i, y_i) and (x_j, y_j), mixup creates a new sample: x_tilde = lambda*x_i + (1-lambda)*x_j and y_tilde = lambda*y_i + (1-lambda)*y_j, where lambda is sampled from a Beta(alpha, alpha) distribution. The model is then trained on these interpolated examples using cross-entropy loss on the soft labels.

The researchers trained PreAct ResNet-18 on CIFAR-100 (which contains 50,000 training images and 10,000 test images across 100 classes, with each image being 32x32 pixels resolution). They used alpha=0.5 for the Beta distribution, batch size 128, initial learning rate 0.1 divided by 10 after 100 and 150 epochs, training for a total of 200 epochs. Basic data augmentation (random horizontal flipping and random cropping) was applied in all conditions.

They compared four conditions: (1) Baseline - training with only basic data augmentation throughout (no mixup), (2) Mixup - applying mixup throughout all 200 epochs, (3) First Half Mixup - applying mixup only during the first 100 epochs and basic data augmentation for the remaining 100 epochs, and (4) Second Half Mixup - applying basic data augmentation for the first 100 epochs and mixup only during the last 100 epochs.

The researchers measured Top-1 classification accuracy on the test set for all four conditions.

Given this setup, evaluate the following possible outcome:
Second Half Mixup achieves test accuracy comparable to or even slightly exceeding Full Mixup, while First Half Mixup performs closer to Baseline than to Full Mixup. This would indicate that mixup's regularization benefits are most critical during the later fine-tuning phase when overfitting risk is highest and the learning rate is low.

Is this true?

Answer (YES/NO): NO